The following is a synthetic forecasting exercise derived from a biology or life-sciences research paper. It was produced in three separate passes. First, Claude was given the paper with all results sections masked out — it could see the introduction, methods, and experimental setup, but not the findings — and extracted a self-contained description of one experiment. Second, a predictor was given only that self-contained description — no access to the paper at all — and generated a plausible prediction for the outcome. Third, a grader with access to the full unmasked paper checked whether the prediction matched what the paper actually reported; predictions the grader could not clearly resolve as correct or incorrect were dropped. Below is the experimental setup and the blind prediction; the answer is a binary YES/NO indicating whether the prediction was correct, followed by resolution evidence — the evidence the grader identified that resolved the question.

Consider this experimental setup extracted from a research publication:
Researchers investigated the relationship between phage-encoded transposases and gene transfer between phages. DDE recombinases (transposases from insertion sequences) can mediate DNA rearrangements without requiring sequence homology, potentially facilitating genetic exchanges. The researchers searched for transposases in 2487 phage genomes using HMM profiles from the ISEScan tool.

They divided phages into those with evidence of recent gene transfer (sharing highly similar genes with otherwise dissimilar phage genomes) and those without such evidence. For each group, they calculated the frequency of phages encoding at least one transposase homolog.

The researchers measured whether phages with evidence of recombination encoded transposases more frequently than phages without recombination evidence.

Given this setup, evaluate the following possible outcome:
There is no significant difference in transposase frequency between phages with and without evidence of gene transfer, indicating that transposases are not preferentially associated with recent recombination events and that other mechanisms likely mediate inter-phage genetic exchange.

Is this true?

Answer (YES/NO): NO